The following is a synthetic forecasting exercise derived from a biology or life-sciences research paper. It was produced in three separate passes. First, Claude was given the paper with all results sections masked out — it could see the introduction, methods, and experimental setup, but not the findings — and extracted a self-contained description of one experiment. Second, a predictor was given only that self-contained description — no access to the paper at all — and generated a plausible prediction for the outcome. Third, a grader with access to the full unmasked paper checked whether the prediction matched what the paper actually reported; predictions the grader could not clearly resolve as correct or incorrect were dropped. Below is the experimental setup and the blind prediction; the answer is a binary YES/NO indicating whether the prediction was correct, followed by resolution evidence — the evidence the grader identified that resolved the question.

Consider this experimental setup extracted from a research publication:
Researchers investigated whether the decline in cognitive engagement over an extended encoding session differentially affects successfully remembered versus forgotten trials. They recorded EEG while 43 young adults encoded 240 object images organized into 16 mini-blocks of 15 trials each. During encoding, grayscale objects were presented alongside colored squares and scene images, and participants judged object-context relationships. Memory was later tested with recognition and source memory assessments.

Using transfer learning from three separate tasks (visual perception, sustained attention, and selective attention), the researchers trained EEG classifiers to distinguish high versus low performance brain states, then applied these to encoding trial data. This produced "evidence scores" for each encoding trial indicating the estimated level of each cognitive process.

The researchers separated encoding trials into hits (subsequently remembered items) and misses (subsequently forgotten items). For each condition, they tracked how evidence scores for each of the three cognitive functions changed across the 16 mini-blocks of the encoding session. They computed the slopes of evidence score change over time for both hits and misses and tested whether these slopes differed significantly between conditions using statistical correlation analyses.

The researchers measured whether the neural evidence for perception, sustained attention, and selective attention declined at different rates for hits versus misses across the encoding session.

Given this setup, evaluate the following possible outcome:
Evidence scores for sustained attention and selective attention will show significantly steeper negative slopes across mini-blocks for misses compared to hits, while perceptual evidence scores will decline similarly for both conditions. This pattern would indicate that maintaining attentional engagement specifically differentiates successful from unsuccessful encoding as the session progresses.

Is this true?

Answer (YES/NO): NO